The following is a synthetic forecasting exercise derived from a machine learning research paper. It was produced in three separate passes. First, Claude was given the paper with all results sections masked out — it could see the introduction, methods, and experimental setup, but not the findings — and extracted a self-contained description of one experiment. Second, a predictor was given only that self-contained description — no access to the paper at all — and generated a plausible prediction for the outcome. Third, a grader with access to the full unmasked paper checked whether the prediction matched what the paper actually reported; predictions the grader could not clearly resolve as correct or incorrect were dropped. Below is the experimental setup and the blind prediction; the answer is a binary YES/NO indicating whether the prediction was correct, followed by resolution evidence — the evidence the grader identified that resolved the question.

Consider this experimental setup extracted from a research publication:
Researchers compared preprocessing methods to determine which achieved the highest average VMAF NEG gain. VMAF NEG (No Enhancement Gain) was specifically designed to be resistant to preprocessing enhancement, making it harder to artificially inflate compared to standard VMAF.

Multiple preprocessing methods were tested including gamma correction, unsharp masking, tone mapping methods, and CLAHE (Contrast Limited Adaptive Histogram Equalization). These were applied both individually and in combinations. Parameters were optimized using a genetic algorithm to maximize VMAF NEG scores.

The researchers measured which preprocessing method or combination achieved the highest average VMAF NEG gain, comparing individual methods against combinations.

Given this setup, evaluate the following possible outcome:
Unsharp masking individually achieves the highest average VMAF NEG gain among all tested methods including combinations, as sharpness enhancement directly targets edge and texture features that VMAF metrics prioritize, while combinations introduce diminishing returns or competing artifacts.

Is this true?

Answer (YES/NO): NO